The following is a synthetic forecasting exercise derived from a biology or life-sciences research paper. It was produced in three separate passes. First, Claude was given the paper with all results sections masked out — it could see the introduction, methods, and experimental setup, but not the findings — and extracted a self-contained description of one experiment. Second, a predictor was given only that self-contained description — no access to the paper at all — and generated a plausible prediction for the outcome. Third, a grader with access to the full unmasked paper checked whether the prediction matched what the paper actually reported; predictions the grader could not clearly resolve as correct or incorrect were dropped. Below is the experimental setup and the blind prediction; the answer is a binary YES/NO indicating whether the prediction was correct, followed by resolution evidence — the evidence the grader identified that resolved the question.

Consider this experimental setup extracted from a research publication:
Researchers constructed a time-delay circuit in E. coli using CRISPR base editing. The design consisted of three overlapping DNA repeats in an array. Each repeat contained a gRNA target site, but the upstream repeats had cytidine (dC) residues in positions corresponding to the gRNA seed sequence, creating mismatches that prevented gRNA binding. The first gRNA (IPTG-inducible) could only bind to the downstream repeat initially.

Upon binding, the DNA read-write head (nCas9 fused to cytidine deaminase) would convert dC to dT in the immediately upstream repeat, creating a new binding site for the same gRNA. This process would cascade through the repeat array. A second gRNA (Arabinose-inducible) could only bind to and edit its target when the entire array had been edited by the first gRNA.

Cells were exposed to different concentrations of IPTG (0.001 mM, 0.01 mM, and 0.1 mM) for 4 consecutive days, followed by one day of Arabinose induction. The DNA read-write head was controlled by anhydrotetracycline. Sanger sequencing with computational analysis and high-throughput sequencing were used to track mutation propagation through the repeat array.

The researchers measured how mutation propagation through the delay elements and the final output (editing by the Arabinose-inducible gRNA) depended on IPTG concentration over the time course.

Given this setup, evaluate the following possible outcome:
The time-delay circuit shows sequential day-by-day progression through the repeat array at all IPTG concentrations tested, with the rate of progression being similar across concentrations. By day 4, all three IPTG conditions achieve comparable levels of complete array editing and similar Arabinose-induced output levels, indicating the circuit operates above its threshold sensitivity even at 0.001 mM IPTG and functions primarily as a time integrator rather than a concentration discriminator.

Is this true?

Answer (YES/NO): NO